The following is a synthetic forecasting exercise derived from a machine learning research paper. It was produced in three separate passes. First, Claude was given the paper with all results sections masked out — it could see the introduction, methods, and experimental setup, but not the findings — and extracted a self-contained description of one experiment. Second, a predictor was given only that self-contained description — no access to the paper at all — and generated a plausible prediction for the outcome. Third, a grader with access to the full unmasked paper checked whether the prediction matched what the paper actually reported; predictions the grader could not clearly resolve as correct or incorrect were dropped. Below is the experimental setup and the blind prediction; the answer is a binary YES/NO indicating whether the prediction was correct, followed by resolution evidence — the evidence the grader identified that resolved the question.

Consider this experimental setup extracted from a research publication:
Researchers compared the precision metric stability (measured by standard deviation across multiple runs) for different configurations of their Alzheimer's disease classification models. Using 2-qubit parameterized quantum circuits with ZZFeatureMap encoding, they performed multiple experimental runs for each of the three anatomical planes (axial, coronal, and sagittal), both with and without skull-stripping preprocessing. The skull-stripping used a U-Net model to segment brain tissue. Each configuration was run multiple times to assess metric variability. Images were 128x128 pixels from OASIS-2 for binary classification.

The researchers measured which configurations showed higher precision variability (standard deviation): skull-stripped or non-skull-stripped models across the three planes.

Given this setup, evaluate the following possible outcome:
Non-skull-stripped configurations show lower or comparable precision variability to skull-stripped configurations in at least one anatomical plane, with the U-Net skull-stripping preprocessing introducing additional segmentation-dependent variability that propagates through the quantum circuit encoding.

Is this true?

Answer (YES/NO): YES